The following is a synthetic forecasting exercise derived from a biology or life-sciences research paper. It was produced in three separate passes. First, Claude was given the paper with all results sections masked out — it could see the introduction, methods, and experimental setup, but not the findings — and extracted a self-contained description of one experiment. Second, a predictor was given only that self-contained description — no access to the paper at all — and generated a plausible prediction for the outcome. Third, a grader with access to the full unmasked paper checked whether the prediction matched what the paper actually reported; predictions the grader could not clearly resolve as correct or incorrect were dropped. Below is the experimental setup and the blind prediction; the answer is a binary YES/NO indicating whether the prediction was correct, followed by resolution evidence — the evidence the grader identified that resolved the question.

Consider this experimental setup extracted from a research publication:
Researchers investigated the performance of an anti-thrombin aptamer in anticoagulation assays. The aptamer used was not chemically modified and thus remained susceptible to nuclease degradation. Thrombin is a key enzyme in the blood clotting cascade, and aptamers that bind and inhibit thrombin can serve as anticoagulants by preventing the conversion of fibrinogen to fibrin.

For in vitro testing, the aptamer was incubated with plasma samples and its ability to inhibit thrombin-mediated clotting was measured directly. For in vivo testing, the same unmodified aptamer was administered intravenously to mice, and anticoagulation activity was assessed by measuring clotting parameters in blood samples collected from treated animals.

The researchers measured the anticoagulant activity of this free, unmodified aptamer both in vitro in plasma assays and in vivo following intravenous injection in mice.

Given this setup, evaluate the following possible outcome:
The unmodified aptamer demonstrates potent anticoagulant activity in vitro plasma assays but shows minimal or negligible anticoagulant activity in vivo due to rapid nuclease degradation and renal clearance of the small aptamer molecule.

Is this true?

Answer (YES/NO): YES